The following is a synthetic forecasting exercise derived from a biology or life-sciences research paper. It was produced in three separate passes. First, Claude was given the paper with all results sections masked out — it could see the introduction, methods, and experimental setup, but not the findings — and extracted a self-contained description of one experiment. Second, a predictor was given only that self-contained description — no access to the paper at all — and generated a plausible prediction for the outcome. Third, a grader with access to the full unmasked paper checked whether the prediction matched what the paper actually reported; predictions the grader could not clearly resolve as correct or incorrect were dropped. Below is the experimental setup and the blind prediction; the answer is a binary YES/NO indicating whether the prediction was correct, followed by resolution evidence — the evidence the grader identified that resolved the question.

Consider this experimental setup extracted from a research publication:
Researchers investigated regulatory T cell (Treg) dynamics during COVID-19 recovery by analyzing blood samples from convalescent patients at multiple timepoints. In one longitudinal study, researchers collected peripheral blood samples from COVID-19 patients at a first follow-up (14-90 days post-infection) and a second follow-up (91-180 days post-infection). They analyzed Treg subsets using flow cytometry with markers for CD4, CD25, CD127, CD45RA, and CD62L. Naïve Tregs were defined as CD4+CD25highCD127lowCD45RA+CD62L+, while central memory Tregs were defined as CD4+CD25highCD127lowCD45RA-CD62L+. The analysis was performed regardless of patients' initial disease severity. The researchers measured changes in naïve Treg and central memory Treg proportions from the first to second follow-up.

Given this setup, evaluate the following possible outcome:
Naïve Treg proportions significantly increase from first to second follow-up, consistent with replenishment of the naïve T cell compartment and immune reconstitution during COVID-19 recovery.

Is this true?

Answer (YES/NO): YES